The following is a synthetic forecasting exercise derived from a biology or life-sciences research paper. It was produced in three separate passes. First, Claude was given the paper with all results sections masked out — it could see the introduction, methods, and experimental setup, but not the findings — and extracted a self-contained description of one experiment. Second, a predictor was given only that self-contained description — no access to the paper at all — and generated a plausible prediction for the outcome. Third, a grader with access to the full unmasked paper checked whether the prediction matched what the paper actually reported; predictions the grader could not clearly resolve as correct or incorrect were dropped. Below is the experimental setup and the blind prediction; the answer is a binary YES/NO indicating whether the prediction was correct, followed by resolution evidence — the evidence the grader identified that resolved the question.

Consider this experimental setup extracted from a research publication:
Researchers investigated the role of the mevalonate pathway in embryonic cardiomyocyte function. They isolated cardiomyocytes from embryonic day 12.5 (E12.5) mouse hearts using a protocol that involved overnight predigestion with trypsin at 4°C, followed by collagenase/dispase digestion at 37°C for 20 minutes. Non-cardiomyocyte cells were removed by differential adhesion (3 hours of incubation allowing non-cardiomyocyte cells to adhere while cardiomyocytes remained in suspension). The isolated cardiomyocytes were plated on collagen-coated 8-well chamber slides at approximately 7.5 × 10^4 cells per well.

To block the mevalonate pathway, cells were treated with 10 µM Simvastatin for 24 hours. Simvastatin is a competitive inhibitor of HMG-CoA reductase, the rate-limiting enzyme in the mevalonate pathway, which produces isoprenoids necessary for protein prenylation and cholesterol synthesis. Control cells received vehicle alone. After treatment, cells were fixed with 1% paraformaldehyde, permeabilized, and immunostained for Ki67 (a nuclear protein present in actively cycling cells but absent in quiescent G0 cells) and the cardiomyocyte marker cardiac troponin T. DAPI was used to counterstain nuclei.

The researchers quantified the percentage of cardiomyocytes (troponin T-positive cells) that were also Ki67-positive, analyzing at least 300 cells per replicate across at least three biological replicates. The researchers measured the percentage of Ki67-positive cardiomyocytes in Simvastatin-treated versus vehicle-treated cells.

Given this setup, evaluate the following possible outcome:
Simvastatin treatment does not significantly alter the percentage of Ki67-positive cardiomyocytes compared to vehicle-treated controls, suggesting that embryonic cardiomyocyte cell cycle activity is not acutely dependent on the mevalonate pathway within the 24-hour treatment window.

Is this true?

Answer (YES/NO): NO